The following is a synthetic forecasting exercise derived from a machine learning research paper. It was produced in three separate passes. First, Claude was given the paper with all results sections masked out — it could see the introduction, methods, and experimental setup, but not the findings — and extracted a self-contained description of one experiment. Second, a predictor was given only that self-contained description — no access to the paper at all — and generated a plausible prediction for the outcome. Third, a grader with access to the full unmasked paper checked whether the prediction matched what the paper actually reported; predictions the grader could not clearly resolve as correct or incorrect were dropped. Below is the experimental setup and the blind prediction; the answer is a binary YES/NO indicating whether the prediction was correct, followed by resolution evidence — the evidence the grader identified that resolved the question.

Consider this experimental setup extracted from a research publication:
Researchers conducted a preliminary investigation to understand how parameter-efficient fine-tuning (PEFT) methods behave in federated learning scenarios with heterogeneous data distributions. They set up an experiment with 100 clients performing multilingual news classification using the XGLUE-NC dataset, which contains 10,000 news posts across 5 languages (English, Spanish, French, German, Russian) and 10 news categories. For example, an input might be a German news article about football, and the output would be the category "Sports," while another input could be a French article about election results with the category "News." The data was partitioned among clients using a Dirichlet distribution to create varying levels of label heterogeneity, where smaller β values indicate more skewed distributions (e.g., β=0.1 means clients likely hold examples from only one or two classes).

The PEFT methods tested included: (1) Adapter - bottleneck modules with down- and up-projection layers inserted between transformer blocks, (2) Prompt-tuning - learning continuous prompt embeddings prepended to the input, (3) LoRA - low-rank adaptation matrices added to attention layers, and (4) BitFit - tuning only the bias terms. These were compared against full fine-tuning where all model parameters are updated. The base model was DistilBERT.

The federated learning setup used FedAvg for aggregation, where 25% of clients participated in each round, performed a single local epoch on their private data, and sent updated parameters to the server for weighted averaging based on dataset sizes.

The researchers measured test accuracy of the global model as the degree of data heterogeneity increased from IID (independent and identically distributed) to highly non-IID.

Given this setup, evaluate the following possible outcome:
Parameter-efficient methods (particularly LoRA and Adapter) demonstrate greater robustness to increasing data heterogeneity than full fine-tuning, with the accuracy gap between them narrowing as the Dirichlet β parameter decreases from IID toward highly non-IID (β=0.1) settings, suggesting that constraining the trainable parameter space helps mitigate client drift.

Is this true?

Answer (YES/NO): NO